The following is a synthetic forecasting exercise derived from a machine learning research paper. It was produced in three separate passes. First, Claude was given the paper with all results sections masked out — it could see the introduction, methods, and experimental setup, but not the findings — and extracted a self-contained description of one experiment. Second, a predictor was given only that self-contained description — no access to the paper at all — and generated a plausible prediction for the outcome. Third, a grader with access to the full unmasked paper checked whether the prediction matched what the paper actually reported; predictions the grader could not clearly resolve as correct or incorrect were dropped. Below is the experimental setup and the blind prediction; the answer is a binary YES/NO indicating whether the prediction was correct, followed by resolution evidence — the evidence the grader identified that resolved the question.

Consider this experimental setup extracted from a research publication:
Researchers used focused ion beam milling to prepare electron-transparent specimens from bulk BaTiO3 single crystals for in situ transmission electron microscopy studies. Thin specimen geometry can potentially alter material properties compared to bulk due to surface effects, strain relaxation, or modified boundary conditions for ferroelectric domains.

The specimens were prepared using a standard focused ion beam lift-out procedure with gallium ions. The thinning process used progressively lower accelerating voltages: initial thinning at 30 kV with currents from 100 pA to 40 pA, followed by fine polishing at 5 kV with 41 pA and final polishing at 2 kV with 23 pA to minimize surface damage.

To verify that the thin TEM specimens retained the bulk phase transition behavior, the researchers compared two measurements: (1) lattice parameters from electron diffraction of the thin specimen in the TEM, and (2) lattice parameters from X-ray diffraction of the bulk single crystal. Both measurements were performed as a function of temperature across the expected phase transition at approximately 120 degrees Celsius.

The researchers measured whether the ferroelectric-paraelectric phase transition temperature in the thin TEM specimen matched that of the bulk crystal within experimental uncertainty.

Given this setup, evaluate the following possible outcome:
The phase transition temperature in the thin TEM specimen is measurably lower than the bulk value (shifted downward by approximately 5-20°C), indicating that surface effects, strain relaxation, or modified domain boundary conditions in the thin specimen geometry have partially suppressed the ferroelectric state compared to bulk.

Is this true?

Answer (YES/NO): NO